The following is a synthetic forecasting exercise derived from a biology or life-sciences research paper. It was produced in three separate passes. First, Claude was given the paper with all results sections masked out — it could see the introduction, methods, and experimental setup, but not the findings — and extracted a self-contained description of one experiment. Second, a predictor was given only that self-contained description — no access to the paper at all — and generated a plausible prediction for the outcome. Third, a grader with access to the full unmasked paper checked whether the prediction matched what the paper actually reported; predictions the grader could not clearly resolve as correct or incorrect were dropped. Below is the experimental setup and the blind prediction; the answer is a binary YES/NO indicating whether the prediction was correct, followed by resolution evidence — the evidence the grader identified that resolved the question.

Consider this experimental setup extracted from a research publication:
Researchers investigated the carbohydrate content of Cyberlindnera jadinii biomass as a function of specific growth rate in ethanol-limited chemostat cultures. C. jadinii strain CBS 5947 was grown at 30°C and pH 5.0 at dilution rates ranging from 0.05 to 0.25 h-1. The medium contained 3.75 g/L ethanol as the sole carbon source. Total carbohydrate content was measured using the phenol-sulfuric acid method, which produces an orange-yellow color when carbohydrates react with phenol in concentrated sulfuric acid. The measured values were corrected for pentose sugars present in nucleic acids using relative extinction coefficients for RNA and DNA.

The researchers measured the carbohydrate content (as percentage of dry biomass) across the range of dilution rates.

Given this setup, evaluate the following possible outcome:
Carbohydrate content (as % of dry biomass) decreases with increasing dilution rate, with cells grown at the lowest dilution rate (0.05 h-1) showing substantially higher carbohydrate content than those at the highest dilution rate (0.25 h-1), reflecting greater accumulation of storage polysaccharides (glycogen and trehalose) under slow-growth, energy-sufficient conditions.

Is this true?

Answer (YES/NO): NO